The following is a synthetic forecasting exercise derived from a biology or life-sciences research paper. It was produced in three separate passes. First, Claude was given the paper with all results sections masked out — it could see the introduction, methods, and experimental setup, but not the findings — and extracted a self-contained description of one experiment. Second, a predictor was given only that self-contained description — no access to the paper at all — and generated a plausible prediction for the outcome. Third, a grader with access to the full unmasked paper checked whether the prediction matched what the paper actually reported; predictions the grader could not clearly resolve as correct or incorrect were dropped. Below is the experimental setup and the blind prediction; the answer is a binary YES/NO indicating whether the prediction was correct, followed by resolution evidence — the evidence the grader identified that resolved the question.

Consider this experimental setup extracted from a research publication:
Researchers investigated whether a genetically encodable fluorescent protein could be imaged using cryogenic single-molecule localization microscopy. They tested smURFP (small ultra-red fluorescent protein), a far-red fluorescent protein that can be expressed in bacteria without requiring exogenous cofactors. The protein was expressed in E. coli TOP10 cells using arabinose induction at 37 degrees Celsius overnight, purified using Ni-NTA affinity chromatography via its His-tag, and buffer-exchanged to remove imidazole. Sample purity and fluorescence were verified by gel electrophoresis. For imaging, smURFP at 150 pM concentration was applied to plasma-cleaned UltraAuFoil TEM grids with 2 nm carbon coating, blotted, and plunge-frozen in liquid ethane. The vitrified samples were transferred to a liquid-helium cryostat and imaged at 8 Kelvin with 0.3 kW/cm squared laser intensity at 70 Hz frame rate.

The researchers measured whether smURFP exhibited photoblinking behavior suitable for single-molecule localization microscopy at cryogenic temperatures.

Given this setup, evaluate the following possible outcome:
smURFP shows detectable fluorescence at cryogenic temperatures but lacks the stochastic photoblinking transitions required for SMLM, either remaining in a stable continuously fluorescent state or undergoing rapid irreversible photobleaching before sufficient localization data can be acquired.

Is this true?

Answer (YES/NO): NO